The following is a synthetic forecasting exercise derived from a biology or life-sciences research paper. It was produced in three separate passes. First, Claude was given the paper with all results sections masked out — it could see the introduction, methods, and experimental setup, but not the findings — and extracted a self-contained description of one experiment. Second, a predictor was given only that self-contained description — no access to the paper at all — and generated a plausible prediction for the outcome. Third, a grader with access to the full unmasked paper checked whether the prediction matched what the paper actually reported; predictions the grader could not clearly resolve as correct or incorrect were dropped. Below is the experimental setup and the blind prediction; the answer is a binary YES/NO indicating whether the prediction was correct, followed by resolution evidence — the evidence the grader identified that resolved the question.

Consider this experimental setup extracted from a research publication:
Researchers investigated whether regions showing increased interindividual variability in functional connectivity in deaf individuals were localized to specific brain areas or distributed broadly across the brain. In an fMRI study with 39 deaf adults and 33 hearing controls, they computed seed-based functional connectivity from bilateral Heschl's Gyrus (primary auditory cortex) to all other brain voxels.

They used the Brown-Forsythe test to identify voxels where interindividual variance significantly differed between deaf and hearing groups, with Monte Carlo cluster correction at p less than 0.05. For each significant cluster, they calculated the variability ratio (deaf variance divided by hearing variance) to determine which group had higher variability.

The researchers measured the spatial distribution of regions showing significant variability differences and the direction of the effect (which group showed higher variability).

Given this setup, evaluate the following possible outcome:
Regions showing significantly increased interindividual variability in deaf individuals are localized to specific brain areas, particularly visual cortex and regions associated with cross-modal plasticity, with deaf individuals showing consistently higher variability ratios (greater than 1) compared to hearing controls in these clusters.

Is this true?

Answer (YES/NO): NO